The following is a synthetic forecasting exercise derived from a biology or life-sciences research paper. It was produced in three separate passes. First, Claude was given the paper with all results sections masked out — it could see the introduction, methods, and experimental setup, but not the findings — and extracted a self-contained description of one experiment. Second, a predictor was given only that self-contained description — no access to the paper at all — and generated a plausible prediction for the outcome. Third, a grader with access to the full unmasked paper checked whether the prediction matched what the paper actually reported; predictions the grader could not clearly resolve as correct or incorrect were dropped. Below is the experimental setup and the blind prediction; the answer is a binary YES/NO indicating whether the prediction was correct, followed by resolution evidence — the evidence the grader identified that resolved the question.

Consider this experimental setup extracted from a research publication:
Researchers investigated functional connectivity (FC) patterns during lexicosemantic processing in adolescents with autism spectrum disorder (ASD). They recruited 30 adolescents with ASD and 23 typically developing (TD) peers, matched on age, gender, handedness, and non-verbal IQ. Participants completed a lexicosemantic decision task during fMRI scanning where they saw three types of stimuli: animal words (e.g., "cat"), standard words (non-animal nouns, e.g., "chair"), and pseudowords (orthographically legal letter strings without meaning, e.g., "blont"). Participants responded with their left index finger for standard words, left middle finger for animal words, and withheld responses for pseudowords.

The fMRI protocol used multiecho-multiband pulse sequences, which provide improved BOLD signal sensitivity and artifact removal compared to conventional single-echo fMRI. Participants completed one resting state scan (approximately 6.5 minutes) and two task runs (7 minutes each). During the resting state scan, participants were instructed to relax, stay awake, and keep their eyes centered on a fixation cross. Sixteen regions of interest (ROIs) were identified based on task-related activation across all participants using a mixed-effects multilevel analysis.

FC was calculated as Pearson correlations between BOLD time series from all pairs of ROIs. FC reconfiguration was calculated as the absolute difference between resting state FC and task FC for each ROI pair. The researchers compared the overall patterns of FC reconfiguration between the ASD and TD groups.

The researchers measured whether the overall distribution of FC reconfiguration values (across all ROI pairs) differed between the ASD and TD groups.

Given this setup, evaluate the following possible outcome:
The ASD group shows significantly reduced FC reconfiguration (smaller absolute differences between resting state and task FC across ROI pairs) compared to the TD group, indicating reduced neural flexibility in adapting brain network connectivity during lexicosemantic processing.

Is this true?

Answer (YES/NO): NO